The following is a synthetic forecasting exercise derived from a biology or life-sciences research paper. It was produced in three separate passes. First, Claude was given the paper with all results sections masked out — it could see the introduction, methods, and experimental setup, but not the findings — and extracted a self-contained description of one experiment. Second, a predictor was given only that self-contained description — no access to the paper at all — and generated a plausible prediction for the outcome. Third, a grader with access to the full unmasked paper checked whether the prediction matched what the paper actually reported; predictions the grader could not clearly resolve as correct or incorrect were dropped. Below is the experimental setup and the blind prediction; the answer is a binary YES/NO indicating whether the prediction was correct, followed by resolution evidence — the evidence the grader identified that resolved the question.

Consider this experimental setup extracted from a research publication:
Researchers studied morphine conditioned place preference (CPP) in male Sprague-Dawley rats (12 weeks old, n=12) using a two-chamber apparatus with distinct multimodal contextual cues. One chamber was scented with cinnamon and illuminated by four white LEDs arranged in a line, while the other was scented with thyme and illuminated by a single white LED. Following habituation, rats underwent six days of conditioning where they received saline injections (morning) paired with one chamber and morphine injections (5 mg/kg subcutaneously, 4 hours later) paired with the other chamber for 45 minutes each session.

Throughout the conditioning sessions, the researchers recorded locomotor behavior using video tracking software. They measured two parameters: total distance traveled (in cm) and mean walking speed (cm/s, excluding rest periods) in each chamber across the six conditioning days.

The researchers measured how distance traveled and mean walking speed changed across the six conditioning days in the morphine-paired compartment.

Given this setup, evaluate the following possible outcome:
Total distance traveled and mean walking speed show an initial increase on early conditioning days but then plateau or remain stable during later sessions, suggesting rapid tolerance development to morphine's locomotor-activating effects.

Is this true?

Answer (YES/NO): NO